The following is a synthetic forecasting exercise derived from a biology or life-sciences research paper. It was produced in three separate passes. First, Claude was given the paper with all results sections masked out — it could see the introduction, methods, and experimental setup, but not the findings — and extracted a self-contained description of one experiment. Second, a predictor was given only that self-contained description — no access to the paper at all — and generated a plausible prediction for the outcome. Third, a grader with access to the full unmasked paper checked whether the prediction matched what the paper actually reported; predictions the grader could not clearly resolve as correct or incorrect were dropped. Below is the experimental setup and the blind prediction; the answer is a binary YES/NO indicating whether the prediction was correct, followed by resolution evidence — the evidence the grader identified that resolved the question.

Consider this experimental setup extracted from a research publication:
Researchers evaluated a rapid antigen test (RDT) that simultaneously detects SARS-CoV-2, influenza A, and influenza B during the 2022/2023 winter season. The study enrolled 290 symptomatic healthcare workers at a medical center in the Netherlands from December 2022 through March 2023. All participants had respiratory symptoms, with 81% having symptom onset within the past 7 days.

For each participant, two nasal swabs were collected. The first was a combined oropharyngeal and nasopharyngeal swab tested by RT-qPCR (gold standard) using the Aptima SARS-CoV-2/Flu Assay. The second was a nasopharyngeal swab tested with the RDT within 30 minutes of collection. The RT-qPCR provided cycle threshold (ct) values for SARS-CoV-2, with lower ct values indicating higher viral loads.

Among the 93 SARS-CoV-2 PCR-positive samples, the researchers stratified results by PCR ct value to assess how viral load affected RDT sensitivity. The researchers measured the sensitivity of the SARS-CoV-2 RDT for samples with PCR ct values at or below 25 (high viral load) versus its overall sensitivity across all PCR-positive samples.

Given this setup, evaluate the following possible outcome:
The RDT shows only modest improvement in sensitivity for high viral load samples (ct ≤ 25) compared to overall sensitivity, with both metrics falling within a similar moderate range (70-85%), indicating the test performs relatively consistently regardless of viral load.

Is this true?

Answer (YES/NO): NO